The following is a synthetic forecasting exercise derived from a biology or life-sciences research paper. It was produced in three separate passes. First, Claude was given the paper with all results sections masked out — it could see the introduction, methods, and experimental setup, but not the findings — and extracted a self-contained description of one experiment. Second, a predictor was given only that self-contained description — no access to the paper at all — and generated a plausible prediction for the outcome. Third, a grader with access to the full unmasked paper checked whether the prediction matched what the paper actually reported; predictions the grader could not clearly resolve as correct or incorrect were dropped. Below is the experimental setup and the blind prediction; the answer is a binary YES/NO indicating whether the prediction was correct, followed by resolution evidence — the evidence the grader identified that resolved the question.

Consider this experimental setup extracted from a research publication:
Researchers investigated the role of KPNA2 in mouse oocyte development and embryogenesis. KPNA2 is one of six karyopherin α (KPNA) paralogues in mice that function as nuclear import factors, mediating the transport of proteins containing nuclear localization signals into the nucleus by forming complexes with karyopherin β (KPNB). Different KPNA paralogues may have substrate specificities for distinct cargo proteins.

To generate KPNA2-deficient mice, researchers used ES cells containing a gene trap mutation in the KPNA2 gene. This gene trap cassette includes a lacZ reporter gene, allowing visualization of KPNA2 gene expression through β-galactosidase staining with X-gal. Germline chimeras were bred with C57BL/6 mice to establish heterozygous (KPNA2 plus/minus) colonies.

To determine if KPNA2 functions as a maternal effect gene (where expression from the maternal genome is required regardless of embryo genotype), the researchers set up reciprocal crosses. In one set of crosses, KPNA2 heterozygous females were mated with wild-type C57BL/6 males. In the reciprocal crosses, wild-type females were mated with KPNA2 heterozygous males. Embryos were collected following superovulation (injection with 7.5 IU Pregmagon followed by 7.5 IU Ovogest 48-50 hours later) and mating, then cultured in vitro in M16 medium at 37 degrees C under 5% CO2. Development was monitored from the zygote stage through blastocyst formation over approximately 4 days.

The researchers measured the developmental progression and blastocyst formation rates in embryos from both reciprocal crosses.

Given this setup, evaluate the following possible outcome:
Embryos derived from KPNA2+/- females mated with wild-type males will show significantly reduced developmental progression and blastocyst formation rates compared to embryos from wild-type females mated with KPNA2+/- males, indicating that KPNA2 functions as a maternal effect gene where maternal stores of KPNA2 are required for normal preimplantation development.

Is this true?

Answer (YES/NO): NO